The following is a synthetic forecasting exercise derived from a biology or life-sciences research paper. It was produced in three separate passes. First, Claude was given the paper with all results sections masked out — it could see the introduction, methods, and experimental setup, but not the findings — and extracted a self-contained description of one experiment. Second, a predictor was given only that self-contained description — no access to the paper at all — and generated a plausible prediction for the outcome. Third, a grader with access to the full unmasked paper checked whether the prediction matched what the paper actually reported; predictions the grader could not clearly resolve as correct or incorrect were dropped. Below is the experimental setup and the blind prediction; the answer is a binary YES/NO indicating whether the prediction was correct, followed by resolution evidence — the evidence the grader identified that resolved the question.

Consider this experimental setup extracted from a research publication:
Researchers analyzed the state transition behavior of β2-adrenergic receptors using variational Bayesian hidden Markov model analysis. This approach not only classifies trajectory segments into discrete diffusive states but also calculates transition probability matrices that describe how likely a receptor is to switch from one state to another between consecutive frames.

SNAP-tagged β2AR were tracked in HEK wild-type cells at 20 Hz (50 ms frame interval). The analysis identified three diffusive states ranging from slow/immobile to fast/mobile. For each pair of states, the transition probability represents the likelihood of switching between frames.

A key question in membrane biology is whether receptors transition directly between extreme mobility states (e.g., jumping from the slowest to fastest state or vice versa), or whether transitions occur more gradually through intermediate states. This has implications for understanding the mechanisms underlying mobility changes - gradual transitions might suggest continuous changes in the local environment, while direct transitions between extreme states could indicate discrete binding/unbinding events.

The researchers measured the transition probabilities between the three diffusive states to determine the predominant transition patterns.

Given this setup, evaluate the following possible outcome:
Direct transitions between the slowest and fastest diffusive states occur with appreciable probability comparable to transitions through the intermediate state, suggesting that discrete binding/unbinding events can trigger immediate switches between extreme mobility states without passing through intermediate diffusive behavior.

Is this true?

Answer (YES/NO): NO